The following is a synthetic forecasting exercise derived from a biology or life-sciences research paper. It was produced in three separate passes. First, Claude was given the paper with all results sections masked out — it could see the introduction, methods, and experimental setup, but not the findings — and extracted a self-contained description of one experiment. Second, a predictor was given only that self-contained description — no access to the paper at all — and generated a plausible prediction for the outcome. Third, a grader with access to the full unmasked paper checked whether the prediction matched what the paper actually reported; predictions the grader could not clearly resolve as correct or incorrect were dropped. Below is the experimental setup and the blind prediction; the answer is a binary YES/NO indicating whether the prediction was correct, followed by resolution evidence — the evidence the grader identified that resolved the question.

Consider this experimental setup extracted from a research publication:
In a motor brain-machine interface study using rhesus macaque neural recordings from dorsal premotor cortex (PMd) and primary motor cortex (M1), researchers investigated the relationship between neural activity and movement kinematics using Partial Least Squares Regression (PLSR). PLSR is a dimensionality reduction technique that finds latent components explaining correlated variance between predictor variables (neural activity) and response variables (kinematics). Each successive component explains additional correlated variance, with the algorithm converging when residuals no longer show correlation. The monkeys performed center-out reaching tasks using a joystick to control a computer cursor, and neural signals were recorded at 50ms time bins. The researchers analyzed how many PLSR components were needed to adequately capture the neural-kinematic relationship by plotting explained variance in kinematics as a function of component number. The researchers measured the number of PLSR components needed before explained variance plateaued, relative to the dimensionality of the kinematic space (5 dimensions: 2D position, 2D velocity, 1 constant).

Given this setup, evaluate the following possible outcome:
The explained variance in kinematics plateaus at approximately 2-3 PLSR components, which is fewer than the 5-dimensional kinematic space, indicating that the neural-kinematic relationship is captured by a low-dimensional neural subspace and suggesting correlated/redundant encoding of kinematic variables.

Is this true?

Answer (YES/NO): NO